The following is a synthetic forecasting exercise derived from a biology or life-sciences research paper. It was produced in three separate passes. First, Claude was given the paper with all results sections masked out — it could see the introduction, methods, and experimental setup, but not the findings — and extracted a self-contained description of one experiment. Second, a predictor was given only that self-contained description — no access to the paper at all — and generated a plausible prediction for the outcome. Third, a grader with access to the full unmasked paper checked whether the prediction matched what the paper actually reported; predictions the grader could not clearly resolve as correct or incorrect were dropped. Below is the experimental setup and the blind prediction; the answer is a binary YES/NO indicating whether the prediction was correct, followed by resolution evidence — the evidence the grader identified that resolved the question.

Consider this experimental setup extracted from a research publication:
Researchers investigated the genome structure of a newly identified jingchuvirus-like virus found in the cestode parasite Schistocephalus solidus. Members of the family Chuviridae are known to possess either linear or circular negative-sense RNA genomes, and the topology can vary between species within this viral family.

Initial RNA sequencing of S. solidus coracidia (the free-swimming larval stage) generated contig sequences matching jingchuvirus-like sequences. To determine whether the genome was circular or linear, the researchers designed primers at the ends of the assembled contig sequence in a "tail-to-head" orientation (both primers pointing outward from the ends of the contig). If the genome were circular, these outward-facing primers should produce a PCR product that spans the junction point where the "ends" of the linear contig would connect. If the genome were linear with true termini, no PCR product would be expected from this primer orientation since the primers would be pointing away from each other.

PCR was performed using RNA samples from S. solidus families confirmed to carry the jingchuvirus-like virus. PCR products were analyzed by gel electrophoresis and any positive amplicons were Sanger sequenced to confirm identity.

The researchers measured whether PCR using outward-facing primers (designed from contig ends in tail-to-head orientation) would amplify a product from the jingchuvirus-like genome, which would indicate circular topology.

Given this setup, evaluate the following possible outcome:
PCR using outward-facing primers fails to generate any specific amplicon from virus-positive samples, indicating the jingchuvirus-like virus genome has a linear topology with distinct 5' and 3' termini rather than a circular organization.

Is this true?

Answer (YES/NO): NO